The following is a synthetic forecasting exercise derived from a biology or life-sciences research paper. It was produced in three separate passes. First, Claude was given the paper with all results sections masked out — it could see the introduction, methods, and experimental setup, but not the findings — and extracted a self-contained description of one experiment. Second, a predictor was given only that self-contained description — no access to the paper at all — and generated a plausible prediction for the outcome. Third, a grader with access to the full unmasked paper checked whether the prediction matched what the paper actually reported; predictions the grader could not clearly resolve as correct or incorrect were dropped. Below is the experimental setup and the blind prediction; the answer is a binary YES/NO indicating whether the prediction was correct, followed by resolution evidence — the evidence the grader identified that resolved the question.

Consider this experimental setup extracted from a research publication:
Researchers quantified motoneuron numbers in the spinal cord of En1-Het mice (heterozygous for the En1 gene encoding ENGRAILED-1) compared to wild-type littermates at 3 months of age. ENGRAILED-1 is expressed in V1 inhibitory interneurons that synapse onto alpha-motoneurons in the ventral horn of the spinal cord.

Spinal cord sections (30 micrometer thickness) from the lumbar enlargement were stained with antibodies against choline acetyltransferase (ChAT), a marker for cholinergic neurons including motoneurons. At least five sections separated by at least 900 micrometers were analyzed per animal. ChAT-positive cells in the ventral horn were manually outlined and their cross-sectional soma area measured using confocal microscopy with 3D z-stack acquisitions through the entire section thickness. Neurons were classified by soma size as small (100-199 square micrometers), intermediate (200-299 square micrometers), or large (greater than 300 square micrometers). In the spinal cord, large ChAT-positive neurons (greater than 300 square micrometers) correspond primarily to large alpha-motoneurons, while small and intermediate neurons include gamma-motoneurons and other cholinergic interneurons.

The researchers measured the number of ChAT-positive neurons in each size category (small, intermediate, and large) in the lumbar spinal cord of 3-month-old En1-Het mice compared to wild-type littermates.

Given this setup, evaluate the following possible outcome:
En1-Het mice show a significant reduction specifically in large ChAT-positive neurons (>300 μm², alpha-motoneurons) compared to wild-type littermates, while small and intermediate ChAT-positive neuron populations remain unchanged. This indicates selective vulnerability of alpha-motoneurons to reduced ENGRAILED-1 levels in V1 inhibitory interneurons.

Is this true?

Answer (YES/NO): NO